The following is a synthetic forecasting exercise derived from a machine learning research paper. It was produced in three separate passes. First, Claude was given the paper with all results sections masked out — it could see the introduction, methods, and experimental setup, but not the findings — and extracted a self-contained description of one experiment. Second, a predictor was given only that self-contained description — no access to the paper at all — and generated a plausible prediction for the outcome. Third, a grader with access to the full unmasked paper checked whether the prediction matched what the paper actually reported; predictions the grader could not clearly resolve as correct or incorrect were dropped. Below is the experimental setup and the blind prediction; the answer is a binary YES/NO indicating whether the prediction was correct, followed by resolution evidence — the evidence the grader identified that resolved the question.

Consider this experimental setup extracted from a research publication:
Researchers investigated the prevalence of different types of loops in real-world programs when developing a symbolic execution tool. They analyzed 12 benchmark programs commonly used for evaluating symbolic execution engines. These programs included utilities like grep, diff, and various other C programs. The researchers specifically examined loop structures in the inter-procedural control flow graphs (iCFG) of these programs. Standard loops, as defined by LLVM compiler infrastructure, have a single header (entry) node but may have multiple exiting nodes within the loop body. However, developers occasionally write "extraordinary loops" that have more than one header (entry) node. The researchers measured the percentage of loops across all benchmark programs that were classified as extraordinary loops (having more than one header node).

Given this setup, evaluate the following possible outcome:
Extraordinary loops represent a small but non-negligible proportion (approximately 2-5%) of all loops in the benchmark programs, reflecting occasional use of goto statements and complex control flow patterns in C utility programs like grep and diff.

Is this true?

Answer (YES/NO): NO